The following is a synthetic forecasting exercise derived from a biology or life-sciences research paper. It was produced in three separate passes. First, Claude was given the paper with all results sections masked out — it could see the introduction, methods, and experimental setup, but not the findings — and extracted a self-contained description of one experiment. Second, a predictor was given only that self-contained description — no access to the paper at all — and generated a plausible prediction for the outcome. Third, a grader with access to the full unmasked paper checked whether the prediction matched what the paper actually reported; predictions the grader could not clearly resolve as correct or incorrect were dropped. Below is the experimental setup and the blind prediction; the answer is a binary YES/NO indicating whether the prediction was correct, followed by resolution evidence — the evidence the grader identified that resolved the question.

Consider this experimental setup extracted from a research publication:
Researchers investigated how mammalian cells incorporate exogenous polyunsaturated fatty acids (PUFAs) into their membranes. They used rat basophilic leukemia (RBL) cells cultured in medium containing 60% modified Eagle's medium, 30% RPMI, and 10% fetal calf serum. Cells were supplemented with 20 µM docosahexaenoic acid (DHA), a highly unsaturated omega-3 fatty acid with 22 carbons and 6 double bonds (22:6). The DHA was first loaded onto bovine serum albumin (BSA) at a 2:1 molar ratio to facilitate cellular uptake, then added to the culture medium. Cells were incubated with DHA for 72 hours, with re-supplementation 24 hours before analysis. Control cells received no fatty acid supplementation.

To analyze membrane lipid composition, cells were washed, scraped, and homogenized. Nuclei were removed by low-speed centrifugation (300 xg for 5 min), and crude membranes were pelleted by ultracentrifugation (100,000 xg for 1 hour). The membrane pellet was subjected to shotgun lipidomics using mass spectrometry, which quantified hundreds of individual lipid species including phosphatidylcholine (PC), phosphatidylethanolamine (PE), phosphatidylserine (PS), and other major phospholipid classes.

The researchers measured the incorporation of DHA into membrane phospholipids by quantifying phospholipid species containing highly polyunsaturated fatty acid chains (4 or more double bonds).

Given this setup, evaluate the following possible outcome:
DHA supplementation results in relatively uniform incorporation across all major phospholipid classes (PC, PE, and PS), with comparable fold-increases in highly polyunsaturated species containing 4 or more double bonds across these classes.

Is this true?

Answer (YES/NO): NO